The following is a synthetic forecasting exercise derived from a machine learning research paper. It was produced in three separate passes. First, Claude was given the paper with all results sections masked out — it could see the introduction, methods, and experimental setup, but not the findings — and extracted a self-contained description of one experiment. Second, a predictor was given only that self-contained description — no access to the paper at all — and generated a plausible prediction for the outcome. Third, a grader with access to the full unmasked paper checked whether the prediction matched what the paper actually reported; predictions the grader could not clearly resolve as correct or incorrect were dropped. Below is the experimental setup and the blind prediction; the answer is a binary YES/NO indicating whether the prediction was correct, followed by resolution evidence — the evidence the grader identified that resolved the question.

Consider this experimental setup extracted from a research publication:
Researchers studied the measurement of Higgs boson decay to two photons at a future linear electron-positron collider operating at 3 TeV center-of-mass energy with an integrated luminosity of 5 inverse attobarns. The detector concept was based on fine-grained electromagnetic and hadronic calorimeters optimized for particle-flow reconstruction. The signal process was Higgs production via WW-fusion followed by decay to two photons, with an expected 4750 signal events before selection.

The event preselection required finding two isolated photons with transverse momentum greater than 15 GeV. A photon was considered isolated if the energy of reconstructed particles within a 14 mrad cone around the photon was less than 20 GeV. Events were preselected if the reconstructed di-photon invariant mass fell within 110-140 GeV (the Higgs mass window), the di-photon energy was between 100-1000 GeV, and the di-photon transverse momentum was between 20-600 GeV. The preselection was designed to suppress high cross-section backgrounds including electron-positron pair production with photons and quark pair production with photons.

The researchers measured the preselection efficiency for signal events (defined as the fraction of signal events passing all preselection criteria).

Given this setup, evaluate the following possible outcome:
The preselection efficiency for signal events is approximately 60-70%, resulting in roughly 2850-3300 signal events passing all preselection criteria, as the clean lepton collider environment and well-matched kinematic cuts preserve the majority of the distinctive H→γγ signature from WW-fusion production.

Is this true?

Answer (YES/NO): NO